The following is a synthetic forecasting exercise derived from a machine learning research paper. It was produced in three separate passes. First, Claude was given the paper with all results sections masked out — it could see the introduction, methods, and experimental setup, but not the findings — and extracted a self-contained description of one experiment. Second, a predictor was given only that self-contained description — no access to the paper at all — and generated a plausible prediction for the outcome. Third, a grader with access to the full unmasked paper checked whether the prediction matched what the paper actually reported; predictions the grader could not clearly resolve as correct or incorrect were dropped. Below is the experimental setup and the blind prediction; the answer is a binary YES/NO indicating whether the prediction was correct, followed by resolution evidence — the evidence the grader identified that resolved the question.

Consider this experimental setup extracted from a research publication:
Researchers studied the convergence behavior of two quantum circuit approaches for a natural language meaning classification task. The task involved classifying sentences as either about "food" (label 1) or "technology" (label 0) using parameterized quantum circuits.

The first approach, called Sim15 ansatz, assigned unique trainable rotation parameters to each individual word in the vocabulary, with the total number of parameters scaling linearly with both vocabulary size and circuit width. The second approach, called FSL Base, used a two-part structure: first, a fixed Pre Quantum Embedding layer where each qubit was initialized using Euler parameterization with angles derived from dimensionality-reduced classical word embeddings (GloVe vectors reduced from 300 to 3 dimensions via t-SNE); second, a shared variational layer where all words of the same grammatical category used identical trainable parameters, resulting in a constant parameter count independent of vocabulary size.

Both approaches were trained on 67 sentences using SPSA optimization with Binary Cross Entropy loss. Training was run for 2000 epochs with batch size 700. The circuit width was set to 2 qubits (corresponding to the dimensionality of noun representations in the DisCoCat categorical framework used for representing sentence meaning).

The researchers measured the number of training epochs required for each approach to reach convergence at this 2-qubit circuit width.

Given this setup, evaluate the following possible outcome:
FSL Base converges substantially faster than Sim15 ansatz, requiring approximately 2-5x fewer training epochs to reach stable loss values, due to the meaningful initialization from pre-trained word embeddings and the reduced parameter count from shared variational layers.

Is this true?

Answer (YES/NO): YES